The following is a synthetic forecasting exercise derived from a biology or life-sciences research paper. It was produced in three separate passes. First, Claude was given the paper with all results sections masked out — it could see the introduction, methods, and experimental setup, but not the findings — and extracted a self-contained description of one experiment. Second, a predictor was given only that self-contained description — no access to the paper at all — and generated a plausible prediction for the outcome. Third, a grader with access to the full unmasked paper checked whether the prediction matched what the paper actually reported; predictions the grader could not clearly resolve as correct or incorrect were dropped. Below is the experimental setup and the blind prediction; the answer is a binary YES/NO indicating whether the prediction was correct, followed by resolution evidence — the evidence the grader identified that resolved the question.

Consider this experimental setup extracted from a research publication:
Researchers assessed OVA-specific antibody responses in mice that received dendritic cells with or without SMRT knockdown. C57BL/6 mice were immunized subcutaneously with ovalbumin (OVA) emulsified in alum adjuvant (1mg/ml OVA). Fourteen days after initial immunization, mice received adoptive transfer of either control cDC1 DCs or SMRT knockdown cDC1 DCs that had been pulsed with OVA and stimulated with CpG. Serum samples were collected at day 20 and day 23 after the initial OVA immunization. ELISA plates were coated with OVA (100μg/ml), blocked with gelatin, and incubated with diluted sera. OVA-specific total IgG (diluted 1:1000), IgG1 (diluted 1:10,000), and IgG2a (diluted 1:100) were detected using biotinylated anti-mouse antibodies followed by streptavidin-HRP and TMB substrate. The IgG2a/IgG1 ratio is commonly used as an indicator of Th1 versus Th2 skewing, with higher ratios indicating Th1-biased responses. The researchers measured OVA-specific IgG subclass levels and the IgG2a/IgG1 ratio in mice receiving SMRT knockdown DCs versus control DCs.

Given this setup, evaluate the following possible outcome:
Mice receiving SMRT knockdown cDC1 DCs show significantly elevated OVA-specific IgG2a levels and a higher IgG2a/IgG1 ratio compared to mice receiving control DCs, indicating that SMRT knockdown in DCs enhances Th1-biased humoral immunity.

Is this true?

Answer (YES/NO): NO